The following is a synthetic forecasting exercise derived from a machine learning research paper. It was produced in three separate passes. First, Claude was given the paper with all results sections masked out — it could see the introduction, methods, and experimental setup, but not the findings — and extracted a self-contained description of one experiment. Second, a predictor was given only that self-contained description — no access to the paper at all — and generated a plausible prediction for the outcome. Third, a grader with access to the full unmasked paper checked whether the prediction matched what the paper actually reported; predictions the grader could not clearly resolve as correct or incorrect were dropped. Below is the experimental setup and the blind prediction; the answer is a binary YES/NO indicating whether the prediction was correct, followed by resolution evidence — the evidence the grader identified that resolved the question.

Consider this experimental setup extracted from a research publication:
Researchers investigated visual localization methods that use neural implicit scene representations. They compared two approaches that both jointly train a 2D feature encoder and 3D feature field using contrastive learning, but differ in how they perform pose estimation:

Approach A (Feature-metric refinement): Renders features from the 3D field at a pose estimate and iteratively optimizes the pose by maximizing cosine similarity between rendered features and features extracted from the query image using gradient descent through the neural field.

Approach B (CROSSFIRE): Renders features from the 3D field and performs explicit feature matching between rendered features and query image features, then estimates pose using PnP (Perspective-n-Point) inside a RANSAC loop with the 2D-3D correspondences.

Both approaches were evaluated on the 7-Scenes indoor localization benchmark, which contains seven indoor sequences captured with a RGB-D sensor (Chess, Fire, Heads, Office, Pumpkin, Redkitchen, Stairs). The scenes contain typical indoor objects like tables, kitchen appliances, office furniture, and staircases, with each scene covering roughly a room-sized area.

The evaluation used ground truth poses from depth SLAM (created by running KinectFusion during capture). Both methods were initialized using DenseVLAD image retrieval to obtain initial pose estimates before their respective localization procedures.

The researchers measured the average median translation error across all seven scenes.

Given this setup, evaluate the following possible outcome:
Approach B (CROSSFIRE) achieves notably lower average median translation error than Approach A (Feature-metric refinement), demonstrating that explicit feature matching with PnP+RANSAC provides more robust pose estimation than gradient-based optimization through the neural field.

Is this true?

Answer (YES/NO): NO